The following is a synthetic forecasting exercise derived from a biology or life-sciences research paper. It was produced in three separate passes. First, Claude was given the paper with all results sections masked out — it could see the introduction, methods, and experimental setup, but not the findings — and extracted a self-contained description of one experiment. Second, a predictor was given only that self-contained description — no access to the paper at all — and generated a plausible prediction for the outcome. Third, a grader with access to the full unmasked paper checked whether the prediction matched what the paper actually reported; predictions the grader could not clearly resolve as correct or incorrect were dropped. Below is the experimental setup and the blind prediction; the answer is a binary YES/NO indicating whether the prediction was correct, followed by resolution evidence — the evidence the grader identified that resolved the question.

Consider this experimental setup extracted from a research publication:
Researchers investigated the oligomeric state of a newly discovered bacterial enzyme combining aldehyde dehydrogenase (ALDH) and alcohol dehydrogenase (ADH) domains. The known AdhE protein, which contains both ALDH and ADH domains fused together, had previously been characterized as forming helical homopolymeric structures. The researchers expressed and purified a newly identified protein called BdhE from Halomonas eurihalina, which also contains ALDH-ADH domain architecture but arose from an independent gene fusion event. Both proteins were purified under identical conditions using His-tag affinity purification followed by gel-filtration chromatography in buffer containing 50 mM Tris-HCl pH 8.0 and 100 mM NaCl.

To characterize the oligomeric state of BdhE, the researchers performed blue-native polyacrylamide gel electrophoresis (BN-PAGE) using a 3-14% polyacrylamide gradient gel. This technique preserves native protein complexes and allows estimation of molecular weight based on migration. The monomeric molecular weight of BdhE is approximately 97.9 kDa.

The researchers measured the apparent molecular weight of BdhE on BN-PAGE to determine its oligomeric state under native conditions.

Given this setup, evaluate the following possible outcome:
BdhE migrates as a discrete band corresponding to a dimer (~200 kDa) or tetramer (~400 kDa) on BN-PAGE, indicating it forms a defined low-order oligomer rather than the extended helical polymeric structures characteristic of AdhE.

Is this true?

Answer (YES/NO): YES